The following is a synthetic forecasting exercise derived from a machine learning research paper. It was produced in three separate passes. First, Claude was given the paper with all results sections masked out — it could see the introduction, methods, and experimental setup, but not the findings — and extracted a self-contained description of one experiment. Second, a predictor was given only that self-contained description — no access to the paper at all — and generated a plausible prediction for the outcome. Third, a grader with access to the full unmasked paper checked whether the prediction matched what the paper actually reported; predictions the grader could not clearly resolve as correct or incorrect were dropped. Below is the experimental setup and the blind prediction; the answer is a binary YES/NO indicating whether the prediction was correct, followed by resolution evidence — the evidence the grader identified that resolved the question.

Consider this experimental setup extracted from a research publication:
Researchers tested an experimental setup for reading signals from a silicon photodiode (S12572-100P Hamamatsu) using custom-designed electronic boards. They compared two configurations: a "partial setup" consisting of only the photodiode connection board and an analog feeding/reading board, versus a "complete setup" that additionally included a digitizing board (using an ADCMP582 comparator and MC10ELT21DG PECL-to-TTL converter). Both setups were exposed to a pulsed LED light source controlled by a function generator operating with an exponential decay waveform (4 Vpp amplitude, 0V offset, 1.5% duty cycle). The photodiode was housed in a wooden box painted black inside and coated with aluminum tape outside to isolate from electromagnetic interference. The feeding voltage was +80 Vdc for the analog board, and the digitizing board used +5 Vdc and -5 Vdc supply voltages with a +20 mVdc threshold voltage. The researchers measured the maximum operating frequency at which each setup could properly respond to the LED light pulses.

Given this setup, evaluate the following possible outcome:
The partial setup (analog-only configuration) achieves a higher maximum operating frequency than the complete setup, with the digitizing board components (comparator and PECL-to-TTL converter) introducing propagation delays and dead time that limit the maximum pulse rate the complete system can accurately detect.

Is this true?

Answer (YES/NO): YES